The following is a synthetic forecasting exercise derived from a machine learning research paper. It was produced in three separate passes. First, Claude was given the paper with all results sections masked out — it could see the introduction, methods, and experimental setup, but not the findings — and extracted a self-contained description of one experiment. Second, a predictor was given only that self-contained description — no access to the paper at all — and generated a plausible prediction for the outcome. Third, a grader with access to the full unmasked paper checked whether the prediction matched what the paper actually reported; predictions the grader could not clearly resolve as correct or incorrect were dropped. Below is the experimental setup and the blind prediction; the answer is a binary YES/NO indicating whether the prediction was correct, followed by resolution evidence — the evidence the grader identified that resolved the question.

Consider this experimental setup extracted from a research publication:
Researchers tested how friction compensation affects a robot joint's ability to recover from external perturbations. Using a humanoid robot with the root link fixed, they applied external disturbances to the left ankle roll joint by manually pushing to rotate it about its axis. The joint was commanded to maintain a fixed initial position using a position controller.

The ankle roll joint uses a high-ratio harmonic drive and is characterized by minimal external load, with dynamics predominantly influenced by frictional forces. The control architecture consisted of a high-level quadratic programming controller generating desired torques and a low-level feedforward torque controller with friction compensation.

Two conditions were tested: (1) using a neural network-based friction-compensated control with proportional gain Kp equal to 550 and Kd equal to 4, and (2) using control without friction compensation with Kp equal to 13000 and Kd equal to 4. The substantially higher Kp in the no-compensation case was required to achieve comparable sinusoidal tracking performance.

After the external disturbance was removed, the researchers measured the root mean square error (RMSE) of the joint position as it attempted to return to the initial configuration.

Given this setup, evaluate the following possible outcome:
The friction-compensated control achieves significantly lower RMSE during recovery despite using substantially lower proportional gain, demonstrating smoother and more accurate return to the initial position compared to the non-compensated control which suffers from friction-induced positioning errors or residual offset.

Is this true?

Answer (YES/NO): NO